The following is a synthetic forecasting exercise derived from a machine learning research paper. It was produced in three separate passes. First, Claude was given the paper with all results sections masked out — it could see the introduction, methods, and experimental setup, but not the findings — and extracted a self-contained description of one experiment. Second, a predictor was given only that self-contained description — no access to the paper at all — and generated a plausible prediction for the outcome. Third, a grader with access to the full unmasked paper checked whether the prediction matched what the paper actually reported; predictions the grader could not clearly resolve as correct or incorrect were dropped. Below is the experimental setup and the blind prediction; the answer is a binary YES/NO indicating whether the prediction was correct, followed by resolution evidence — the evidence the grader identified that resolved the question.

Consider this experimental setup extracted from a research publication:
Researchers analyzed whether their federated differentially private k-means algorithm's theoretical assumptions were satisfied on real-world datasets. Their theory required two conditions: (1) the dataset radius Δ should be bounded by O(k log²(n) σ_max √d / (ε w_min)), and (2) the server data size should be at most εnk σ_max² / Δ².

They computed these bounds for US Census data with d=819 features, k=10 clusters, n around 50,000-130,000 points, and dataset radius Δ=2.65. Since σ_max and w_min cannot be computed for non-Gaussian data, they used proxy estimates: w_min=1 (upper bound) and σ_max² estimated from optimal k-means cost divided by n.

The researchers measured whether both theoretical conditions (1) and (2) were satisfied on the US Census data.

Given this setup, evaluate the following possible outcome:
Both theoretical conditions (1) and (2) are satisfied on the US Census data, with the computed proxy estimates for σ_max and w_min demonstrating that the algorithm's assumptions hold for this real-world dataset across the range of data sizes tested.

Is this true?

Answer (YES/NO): YES